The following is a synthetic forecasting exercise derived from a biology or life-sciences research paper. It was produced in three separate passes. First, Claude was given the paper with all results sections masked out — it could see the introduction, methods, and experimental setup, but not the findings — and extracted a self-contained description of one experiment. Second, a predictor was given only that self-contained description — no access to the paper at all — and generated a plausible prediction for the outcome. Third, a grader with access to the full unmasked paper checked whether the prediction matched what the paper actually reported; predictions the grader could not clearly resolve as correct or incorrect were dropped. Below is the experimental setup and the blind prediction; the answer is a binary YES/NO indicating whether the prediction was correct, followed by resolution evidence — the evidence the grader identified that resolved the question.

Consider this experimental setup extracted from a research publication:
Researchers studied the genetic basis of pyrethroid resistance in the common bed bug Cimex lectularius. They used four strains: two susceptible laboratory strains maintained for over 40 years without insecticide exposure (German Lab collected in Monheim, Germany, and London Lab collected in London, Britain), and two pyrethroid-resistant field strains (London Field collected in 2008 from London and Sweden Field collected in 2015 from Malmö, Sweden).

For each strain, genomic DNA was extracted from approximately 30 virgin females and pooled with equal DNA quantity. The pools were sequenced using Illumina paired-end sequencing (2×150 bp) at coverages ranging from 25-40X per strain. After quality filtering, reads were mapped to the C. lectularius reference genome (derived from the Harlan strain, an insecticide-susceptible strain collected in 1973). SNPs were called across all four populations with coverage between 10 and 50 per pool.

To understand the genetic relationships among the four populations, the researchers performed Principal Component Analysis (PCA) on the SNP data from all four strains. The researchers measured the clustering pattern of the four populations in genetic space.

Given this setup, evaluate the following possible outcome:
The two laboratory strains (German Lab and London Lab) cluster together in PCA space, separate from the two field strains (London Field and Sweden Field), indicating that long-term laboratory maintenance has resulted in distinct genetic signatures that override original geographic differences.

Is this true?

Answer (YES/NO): NO